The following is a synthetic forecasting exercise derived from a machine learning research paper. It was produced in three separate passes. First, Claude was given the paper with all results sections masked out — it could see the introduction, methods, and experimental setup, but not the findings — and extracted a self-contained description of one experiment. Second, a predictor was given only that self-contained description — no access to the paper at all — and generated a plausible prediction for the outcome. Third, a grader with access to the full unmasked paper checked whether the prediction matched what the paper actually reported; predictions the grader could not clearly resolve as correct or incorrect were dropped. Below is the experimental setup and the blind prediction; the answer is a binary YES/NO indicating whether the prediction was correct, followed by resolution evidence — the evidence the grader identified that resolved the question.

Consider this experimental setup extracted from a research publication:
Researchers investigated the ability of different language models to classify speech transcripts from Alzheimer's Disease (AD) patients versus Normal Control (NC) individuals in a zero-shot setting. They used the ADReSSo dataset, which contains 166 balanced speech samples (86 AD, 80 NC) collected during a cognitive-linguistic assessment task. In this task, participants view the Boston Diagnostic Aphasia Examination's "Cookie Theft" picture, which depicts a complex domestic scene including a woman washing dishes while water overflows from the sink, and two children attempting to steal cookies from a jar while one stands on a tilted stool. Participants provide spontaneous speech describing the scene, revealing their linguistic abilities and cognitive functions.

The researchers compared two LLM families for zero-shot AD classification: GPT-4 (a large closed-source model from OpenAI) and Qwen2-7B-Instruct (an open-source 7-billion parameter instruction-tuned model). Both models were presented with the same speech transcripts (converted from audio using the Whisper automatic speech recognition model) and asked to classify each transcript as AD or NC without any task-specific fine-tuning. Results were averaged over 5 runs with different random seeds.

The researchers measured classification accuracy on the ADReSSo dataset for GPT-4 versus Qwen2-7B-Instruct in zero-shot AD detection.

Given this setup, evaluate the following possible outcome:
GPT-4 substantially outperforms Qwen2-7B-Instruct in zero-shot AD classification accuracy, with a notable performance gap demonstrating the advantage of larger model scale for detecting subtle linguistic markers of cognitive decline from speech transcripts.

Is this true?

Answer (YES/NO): YES